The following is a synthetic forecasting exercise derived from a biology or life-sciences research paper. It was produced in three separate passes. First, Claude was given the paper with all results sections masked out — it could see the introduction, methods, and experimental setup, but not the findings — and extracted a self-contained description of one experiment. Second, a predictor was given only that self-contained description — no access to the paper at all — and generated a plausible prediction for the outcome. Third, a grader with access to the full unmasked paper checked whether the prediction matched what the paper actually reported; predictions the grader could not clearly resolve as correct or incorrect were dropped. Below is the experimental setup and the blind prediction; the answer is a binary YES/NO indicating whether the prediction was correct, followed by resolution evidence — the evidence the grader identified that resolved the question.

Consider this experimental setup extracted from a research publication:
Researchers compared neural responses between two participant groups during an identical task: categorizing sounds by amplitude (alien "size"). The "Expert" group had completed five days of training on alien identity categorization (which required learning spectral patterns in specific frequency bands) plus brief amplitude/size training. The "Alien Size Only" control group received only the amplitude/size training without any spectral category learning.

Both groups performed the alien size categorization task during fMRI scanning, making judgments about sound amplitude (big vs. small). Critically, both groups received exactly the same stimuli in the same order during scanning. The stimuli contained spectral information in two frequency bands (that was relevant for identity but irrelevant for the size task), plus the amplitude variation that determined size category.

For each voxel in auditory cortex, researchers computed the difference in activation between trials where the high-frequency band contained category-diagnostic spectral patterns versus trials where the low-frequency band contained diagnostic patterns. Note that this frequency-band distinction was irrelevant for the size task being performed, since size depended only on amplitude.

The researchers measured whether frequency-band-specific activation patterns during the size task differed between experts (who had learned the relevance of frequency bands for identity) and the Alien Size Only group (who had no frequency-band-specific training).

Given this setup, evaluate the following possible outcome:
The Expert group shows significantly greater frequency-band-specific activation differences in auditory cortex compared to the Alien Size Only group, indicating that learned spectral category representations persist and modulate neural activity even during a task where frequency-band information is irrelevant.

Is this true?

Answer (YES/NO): YES